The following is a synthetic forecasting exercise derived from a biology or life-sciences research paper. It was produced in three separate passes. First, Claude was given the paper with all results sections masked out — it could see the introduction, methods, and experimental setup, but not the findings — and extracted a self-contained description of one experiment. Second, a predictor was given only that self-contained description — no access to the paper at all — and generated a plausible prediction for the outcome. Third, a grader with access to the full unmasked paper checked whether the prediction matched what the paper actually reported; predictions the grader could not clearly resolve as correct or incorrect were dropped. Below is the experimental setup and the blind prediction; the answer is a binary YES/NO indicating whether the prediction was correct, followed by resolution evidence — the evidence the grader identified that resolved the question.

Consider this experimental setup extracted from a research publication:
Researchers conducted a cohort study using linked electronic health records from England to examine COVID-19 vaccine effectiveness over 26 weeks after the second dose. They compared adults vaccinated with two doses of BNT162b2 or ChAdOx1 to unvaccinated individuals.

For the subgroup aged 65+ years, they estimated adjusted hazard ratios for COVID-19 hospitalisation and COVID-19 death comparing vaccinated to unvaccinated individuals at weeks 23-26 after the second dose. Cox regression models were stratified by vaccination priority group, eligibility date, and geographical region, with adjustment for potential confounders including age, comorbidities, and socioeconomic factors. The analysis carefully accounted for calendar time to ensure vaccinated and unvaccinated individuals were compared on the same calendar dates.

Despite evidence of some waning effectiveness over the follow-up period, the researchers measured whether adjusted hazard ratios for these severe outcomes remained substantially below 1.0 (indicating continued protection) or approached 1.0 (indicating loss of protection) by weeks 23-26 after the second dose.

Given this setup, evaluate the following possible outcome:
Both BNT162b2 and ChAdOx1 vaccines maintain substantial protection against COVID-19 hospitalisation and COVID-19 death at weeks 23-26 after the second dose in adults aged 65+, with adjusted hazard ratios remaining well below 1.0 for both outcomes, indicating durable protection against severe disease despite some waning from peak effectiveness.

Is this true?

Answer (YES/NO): YES